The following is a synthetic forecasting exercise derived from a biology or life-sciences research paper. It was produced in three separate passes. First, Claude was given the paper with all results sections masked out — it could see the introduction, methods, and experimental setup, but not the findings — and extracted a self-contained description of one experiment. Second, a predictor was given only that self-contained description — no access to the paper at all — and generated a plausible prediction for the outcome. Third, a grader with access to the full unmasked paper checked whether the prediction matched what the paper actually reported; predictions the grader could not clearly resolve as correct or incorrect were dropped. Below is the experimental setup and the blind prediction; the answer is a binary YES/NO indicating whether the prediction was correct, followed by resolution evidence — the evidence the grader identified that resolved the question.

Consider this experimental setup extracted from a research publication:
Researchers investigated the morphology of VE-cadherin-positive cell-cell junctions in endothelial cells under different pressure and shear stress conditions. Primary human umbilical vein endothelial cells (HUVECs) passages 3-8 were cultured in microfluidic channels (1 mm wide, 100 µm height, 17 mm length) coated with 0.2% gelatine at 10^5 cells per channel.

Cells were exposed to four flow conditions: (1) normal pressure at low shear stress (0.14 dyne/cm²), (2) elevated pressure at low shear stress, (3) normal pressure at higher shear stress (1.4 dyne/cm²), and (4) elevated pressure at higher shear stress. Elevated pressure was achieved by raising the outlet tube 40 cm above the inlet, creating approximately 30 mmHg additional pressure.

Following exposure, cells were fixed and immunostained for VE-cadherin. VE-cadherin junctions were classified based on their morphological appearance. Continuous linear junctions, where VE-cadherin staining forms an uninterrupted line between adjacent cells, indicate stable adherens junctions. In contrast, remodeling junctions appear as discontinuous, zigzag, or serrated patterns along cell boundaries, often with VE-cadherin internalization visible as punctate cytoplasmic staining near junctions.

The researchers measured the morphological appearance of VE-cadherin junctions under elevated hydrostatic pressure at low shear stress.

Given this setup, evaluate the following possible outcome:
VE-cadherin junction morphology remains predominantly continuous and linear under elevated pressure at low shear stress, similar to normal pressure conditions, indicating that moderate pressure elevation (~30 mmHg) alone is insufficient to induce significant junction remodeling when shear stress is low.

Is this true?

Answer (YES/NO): NO